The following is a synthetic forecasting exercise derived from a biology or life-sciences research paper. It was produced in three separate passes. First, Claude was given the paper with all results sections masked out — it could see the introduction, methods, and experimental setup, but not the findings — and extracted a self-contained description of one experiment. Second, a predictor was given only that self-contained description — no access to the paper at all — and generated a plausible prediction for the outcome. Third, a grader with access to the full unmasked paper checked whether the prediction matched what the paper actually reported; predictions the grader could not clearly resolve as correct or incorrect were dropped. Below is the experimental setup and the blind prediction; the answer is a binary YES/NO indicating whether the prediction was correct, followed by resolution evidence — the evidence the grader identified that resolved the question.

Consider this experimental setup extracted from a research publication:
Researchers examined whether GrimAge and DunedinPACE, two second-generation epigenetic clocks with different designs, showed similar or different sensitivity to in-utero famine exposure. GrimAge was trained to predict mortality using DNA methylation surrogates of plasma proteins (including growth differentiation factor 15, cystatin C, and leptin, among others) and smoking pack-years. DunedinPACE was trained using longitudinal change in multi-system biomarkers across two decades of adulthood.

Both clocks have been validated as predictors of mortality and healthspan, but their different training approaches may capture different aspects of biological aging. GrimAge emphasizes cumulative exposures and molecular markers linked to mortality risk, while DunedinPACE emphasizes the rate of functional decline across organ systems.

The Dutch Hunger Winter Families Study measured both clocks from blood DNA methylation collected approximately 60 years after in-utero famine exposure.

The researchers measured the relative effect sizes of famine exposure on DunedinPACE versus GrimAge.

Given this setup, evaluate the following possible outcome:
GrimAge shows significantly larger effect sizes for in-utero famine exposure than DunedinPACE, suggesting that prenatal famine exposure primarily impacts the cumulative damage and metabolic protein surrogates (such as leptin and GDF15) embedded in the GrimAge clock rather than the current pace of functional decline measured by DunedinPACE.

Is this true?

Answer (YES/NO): NO